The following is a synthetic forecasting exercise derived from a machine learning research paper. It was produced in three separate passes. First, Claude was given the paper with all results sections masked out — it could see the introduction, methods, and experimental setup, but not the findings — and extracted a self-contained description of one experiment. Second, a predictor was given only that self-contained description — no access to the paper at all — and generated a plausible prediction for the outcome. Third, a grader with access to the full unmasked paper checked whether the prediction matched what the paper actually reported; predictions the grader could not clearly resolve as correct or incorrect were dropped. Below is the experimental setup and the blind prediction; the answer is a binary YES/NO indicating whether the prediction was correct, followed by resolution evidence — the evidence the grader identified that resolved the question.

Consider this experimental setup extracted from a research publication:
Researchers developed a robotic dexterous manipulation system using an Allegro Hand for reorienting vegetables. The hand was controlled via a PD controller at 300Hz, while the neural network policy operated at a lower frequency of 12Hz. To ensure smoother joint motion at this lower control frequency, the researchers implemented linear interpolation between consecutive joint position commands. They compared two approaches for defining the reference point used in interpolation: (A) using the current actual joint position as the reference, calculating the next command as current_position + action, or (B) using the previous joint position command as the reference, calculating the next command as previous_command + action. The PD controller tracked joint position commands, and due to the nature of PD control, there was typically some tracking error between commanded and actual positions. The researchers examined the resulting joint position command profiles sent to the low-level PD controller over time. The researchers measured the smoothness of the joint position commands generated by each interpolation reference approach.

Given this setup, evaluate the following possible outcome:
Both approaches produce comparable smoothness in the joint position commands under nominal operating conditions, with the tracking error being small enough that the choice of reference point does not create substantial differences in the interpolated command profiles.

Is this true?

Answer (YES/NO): NO